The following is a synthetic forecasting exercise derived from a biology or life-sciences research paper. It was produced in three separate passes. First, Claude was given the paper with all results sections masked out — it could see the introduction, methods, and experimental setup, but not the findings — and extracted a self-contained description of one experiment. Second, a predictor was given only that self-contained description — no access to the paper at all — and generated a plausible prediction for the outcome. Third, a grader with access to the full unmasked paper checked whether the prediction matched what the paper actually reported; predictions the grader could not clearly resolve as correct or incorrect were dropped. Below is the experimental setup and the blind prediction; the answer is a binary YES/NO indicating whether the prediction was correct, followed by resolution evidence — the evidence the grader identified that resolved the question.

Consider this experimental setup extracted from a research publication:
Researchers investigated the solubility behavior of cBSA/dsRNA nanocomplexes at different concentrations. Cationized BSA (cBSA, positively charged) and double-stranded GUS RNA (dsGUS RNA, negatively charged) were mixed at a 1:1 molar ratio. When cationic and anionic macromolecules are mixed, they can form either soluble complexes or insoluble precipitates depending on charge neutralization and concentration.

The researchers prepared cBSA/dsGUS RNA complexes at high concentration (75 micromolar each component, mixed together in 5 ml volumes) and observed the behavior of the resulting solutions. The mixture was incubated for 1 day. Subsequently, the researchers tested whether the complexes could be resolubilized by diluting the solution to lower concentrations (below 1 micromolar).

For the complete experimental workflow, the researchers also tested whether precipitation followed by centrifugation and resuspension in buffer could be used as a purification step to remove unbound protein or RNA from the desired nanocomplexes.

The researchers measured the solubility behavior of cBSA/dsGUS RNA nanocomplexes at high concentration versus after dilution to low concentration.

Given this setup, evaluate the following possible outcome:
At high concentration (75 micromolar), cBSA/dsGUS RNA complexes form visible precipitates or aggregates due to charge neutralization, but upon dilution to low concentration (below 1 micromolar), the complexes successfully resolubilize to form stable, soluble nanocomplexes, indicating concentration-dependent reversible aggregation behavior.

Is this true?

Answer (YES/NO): YES